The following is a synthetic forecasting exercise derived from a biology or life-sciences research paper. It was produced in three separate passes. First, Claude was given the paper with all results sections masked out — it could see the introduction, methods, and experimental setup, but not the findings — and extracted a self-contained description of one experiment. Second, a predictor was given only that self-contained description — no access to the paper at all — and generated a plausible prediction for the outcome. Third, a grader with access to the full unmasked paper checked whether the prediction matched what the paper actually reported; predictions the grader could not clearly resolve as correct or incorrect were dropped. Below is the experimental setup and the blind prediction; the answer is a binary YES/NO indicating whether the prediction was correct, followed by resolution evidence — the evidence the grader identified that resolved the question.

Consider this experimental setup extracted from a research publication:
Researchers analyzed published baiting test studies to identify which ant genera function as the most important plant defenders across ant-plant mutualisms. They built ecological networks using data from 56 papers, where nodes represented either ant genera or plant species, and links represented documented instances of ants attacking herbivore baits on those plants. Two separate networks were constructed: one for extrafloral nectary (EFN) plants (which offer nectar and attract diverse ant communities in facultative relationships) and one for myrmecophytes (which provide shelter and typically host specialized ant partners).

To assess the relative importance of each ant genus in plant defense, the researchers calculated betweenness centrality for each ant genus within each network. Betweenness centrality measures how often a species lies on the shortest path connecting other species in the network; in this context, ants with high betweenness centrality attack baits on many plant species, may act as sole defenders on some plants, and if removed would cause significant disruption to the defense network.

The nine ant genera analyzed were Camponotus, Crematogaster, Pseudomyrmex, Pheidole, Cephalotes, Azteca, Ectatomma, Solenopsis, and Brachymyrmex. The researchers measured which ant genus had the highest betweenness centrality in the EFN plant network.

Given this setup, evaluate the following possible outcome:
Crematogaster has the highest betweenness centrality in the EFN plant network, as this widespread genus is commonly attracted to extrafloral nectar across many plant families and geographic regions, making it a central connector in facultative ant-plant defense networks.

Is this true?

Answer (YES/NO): YES